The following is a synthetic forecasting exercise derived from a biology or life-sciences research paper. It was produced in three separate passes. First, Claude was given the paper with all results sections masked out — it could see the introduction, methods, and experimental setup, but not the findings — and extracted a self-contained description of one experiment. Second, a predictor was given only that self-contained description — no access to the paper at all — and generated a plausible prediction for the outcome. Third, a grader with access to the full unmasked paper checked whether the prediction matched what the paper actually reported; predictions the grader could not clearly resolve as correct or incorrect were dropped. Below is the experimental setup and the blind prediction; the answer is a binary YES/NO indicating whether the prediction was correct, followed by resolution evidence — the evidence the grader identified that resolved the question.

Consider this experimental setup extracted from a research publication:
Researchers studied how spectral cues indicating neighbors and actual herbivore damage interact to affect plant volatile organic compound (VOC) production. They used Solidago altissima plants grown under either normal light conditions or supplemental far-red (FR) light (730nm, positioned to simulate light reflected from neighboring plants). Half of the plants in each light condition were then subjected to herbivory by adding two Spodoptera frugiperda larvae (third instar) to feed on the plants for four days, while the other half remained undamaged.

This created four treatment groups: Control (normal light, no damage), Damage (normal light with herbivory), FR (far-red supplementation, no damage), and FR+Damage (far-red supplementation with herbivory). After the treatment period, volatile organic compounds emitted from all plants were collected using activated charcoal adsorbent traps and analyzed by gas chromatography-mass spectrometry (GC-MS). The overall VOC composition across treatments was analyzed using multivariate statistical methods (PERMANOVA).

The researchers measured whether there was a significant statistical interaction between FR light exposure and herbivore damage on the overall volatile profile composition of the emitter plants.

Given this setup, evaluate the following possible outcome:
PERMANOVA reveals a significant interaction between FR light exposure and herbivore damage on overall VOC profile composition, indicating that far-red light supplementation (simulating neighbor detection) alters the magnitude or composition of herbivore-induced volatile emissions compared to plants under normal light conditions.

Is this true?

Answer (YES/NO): YES